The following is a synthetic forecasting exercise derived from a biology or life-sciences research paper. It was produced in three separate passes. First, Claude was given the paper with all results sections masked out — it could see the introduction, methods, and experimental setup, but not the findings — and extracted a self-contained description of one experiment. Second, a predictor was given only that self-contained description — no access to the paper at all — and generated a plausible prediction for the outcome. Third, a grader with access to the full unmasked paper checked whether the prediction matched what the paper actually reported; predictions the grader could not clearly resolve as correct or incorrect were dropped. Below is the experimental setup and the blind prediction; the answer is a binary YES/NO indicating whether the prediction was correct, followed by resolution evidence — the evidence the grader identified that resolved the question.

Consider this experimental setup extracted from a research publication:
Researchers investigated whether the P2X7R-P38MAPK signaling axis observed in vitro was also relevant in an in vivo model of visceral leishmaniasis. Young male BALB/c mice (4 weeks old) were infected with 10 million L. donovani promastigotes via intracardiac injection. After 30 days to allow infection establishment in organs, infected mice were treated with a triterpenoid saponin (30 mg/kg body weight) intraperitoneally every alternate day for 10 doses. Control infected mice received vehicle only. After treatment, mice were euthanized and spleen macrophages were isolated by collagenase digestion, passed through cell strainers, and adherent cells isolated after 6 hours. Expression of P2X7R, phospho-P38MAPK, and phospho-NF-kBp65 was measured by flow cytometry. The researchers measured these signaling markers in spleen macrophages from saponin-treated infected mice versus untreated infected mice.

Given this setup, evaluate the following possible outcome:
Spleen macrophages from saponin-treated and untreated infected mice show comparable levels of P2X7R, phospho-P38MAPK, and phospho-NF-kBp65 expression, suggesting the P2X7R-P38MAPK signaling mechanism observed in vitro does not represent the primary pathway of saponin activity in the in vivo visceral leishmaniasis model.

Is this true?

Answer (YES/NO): NO